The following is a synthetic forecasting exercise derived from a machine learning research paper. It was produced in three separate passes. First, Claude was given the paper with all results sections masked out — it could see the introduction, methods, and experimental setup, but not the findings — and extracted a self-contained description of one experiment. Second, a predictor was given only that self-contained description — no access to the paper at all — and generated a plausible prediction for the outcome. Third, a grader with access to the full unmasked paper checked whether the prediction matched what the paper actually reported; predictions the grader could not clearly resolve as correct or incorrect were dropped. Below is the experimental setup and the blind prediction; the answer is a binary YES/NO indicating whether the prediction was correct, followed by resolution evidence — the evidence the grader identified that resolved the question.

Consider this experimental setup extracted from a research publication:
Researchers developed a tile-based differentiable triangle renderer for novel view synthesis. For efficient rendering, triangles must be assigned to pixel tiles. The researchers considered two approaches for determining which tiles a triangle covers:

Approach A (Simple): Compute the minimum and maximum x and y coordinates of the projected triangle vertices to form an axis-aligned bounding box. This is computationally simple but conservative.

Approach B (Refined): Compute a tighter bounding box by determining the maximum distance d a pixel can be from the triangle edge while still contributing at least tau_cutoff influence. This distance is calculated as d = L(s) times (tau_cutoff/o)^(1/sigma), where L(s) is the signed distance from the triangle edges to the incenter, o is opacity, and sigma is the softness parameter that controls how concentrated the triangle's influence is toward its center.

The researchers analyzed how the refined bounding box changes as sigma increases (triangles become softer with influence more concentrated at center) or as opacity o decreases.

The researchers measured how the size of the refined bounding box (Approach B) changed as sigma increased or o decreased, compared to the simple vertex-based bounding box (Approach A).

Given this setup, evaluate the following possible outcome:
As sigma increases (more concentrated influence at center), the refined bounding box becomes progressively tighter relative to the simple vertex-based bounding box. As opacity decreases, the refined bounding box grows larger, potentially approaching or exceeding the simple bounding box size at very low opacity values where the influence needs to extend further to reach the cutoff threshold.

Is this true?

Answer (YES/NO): NO